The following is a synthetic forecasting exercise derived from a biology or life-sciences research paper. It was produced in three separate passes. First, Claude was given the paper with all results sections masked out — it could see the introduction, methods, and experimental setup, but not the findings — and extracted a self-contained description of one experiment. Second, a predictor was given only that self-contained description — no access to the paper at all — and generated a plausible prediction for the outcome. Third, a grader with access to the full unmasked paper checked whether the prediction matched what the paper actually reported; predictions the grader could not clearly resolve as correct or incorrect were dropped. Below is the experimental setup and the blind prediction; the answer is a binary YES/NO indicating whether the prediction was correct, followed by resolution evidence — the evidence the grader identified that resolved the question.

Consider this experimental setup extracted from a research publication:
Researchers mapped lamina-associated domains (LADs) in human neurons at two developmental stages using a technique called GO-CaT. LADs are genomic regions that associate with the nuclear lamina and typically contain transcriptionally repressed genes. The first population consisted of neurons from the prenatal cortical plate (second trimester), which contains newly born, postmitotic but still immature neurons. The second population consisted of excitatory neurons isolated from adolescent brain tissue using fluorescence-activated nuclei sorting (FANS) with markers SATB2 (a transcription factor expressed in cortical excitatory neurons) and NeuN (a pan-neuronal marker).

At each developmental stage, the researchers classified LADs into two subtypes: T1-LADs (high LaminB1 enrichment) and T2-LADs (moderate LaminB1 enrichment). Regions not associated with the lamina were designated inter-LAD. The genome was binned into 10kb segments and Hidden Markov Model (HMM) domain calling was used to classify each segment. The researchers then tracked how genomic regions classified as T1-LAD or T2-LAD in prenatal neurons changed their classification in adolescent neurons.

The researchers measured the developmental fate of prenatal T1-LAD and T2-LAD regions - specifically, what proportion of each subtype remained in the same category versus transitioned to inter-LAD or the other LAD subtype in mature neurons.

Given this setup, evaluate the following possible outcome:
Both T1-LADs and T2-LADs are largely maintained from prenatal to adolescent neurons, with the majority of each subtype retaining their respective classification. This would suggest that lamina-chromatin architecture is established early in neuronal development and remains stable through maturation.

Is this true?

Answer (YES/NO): NO